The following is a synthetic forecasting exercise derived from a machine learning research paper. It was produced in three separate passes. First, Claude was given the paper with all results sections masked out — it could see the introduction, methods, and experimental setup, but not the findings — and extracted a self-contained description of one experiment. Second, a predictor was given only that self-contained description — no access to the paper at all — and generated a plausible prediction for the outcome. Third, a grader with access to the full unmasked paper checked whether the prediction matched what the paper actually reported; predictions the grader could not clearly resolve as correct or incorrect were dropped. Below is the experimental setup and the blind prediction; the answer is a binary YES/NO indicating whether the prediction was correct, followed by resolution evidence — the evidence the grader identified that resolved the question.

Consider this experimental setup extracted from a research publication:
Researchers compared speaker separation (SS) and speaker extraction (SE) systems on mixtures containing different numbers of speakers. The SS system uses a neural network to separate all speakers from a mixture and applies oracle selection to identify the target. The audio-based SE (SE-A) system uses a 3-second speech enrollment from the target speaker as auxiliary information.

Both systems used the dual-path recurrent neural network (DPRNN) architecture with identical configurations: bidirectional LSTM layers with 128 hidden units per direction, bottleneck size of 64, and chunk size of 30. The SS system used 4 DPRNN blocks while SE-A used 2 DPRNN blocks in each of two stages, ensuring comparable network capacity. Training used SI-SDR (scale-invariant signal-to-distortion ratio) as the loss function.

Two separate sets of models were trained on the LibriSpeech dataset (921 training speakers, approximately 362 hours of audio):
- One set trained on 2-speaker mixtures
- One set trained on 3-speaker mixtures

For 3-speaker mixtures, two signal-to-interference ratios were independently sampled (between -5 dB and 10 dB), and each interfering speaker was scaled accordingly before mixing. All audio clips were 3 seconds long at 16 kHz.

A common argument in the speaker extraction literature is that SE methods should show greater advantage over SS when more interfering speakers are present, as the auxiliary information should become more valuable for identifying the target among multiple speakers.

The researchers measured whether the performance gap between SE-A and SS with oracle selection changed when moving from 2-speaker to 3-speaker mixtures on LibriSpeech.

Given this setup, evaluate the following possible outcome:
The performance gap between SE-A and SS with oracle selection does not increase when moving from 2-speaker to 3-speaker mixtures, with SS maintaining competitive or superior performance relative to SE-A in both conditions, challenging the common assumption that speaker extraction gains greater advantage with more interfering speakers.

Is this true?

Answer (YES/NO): YES